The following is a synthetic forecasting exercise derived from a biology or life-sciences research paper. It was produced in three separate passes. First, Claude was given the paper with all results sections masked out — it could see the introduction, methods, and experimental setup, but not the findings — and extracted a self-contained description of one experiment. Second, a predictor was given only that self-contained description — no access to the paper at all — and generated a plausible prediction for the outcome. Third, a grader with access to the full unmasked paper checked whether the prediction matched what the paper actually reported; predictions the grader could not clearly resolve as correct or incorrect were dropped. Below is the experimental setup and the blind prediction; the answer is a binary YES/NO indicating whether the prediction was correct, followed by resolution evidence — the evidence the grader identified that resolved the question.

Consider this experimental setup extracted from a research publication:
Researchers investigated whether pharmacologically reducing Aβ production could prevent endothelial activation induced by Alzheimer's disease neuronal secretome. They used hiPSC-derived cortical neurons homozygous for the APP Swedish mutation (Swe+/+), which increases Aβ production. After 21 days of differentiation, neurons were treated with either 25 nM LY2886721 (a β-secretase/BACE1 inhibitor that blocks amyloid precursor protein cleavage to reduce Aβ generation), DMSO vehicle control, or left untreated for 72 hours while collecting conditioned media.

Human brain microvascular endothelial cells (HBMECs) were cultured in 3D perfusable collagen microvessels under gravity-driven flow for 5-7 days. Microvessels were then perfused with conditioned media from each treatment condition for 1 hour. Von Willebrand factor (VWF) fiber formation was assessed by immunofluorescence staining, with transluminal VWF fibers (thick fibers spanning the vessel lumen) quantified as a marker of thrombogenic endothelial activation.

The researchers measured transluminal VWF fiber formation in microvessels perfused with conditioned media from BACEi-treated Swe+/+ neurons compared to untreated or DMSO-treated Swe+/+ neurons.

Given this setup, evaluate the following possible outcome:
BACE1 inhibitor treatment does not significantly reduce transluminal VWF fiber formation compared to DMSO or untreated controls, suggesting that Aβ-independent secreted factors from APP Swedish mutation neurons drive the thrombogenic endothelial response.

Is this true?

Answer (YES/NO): NO